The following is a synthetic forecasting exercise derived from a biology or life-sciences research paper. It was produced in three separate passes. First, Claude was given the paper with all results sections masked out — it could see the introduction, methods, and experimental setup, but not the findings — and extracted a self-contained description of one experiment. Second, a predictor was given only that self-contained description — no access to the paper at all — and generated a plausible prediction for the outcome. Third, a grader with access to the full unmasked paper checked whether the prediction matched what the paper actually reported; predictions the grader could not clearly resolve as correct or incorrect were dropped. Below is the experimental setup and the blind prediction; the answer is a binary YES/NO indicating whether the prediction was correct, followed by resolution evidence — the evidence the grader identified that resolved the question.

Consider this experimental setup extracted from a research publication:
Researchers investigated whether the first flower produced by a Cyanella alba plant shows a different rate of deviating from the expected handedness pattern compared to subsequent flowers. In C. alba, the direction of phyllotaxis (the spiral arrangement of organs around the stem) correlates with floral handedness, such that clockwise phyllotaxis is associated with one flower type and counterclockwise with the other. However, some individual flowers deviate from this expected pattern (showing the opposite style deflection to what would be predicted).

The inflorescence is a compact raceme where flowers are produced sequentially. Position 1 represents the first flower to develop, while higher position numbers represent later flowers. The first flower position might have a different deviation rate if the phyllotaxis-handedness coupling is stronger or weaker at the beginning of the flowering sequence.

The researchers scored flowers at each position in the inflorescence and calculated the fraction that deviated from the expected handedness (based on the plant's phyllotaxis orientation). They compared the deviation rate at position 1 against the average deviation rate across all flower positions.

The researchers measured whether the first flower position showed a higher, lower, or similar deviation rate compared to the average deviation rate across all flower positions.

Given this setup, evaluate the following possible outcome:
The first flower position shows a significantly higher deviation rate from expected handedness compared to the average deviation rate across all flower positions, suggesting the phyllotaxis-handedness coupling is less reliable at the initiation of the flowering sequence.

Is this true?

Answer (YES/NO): YES